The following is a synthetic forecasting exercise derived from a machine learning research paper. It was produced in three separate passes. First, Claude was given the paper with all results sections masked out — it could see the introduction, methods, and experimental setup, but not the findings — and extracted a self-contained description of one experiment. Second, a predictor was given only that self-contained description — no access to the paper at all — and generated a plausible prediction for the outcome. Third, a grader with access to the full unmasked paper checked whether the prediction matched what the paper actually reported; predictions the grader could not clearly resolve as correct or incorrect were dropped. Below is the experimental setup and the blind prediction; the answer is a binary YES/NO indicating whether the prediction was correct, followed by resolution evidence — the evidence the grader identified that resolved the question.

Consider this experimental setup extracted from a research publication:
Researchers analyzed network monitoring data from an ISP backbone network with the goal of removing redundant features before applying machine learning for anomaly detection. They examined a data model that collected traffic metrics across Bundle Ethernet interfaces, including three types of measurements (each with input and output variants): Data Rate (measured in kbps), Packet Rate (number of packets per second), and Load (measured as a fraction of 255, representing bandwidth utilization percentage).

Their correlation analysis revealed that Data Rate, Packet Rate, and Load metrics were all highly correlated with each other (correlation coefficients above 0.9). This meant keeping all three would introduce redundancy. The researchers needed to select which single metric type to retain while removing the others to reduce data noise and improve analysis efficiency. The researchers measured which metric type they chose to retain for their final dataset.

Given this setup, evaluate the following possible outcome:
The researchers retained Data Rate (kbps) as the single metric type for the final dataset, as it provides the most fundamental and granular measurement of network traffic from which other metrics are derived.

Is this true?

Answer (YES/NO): NO